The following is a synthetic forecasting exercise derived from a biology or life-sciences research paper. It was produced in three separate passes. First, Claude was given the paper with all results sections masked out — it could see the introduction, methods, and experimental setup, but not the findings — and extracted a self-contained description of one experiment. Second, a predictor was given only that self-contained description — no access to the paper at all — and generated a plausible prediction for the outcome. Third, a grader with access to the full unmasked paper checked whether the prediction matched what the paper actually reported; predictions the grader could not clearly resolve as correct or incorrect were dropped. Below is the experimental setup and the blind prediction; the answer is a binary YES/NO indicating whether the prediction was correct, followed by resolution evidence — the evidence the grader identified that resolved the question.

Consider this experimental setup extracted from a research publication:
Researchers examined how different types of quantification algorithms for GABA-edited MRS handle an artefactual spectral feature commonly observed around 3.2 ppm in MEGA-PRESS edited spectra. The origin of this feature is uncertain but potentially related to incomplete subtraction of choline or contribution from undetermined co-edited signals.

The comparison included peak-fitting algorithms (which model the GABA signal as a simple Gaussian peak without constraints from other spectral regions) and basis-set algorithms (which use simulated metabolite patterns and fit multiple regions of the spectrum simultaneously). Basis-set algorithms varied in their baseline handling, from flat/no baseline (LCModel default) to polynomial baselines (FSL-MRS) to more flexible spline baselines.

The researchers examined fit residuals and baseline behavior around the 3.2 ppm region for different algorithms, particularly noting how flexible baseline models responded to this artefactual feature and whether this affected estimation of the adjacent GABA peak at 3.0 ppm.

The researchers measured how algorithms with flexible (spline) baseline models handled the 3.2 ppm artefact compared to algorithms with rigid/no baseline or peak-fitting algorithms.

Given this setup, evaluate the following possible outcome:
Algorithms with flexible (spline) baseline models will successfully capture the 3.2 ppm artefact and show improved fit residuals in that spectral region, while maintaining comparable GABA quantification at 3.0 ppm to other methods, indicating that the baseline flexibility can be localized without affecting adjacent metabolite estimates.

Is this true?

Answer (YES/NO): NO